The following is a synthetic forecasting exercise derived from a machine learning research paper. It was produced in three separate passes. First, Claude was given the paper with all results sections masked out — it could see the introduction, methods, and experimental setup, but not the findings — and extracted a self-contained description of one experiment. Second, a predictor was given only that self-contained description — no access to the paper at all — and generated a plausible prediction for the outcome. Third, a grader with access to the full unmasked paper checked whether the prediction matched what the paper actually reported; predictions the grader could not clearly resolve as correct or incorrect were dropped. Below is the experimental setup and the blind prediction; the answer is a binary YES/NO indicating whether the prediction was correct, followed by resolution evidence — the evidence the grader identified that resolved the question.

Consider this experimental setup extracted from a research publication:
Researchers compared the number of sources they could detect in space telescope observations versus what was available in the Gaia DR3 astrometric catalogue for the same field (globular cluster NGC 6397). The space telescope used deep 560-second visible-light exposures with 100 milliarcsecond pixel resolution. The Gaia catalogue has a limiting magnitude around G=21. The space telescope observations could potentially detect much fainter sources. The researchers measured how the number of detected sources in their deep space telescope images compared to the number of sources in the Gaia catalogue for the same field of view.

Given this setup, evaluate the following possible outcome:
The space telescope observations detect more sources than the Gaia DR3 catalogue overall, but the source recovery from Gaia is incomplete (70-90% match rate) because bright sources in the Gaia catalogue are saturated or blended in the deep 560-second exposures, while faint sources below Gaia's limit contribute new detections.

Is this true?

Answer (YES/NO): NO